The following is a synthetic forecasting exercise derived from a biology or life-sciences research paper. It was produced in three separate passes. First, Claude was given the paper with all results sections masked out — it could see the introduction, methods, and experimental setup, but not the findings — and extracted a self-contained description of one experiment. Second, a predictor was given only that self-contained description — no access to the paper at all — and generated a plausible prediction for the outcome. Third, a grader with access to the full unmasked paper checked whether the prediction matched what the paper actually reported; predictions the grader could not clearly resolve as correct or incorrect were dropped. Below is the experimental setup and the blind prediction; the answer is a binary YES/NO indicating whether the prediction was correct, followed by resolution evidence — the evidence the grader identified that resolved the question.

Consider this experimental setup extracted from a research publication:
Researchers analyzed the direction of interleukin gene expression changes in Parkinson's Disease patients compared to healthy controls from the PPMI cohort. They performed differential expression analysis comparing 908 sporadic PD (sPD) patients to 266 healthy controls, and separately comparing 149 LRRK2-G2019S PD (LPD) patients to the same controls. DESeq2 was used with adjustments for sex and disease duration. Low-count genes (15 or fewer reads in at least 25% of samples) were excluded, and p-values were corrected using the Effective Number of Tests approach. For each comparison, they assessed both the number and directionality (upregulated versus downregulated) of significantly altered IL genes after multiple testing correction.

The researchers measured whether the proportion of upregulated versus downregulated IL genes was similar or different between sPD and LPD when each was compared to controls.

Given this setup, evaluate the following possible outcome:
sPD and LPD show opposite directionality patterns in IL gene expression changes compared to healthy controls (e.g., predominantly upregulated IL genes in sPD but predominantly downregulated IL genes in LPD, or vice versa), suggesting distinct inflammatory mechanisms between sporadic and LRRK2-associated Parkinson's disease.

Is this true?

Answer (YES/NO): NO